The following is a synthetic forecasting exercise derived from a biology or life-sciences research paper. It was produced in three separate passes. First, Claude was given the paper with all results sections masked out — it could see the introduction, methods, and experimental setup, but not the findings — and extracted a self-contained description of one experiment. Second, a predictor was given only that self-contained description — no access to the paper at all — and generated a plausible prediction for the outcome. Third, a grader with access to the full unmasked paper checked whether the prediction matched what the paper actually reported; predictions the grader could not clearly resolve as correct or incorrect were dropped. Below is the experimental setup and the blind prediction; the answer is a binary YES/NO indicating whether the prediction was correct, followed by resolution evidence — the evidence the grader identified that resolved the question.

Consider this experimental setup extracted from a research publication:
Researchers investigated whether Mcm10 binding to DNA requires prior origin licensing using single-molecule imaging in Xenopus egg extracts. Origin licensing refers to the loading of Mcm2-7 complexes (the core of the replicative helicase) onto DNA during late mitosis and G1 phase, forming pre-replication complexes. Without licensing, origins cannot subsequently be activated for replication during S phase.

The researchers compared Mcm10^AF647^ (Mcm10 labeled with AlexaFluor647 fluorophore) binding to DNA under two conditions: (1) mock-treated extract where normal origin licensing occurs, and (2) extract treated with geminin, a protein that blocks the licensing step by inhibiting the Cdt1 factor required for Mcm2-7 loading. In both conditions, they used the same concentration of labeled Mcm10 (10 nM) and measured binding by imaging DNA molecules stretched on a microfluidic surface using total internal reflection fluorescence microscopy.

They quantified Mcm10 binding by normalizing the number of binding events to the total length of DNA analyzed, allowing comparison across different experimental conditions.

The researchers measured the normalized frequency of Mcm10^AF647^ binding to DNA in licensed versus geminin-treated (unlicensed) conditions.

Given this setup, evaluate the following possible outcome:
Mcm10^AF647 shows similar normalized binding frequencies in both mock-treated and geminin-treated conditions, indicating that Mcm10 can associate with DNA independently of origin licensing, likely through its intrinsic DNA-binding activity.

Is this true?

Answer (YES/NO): NO